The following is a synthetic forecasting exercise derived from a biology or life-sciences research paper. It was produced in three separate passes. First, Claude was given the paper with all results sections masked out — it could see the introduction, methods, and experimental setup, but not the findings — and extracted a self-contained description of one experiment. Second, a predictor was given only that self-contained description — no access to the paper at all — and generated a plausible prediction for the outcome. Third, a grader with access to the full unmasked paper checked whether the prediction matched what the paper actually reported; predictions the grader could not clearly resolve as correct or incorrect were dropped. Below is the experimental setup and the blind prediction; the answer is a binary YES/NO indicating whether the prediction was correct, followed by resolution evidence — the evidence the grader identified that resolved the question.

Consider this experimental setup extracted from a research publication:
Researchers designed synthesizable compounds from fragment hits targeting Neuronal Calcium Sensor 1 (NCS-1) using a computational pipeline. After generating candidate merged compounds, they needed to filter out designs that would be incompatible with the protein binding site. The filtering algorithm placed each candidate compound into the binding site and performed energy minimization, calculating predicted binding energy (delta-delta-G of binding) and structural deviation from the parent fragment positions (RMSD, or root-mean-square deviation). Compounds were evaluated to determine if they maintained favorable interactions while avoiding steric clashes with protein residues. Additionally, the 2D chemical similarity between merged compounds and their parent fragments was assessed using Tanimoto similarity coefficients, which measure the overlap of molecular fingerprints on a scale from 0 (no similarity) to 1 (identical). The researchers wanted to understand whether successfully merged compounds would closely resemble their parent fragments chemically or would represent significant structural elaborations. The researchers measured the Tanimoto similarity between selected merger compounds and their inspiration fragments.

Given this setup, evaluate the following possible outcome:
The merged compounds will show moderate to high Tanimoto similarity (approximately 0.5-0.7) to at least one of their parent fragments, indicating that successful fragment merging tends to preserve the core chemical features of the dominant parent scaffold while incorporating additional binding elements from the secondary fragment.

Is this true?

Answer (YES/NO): NO